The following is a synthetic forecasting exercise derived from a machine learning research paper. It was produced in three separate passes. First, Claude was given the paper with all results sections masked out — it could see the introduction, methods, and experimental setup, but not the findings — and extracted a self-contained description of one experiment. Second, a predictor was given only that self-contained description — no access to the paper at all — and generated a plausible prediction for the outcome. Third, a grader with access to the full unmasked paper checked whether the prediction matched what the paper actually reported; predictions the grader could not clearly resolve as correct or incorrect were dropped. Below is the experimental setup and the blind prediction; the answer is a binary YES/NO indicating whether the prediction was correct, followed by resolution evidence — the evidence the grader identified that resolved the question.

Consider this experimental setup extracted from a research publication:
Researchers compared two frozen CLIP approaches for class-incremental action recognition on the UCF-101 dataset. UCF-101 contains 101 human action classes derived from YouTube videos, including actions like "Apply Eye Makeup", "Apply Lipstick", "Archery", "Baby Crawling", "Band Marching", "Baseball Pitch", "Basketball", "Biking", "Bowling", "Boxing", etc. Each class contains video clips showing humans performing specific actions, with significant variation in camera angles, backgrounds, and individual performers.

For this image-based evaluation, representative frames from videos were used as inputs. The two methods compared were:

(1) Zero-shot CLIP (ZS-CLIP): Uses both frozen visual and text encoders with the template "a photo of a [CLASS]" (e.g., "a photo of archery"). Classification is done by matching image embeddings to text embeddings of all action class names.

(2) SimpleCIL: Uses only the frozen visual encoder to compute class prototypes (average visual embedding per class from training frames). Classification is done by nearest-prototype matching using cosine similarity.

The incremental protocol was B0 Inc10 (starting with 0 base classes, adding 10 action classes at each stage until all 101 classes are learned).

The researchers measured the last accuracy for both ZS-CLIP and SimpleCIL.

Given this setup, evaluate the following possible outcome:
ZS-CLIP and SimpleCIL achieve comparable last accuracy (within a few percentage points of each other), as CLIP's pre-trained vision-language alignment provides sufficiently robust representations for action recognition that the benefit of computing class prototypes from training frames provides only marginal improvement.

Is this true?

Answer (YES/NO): NO